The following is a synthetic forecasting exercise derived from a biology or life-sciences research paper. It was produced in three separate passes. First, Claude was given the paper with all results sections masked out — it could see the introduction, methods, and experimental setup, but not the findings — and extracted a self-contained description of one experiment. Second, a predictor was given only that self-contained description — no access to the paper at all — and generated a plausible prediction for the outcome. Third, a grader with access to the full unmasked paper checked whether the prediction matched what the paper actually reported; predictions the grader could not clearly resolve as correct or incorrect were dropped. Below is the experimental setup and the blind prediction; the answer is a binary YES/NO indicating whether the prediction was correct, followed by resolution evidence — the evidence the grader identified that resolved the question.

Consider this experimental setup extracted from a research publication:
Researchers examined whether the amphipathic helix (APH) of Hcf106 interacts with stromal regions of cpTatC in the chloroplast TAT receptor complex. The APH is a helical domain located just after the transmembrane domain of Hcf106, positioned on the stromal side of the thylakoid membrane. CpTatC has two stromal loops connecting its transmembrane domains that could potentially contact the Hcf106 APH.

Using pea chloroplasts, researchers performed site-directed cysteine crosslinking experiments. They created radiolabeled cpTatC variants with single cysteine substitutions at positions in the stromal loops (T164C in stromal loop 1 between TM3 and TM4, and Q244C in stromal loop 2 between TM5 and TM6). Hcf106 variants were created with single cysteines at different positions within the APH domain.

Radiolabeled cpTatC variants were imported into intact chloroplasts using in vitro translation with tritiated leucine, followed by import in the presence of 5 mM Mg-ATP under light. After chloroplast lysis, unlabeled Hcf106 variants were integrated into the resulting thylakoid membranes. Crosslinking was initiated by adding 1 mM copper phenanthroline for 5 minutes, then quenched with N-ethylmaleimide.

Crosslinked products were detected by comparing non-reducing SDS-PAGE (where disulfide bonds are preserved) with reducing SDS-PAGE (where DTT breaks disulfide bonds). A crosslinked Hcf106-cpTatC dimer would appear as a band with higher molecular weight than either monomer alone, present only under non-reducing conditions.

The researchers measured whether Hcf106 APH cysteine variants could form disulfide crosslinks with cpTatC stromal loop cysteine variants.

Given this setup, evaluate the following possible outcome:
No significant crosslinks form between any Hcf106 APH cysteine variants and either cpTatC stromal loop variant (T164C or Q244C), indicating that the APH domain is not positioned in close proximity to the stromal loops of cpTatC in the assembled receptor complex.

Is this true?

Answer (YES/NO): NO